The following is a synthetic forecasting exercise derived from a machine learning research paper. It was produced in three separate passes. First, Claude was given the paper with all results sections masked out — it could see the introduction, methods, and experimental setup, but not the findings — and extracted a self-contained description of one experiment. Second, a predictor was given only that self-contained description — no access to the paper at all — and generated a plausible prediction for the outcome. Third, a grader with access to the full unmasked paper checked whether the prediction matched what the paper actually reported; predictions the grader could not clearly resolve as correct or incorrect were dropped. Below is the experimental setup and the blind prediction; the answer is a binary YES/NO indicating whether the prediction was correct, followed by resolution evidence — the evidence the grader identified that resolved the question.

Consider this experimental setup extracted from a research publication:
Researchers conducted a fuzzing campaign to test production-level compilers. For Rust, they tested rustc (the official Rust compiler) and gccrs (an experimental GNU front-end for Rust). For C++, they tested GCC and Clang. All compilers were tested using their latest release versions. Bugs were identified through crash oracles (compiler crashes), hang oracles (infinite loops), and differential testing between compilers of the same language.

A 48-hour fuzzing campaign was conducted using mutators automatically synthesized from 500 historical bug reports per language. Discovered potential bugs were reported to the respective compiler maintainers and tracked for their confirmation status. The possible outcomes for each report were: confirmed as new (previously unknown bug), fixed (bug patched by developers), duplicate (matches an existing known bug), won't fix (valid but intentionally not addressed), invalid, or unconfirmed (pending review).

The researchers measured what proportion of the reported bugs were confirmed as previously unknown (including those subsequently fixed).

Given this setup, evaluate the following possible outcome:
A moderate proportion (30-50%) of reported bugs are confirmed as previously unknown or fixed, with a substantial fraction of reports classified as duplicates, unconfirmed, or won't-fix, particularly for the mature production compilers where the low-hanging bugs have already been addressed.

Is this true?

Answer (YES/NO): NO